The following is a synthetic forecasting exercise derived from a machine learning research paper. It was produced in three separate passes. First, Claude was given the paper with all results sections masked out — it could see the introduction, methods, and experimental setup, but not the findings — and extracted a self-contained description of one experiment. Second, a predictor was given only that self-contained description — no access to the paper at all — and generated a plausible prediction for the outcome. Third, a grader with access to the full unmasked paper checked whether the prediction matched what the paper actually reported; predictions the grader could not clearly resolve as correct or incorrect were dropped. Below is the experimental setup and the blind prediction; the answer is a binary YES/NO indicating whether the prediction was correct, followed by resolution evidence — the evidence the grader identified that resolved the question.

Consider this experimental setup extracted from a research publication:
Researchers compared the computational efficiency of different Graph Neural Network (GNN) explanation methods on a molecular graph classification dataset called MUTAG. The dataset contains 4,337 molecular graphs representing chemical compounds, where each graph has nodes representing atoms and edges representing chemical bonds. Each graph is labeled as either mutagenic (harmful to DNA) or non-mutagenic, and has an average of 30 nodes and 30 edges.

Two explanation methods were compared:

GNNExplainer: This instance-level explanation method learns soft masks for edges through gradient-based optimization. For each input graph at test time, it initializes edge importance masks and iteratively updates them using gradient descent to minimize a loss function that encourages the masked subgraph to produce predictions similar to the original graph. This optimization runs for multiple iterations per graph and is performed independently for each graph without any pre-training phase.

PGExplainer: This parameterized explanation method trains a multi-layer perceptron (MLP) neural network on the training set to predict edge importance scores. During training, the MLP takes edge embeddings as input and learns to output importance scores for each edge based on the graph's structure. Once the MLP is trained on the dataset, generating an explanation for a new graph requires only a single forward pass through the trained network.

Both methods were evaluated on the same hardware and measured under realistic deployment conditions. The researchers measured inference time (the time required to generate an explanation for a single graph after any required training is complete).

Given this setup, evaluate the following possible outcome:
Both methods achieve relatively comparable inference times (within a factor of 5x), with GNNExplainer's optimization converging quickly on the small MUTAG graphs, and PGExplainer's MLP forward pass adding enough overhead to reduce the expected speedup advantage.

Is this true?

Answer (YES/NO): NO